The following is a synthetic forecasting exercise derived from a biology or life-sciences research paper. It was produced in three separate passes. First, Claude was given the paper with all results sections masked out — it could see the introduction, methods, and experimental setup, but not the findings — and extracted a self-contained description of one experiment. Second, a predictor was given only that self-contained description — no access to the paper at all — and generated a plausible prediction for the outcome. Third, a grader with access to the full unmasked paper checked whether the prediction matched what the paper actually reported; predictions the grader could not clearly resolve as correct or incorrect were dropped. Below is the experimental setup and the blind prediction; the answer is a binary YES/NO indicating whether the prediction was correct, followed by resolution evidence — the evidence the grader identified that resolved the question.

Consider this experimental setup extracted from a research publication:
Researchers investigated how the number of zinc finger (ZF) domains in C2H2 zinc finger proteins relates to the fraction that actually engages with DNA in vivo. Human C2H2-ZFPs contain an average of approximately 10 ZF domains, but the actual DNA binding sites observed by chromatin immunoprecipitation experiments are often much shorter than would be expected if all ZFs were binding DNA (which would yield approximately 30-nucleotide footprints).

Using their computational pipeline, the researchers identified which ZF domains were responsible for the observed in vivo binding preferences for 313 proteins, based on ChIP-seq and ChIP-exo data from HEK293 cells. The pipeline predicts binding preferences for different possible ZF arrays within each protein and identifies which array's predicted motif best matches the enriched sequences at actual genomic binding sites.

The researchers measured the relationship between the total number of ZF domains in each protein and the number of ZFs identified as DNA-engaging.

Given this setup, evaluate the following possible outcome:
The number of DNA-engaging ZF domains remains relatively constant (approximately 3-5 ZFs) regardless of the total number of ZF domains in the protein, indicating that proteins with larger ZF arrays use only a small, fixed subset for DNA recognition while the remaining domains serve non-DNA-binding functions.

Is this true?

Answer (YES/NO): NO